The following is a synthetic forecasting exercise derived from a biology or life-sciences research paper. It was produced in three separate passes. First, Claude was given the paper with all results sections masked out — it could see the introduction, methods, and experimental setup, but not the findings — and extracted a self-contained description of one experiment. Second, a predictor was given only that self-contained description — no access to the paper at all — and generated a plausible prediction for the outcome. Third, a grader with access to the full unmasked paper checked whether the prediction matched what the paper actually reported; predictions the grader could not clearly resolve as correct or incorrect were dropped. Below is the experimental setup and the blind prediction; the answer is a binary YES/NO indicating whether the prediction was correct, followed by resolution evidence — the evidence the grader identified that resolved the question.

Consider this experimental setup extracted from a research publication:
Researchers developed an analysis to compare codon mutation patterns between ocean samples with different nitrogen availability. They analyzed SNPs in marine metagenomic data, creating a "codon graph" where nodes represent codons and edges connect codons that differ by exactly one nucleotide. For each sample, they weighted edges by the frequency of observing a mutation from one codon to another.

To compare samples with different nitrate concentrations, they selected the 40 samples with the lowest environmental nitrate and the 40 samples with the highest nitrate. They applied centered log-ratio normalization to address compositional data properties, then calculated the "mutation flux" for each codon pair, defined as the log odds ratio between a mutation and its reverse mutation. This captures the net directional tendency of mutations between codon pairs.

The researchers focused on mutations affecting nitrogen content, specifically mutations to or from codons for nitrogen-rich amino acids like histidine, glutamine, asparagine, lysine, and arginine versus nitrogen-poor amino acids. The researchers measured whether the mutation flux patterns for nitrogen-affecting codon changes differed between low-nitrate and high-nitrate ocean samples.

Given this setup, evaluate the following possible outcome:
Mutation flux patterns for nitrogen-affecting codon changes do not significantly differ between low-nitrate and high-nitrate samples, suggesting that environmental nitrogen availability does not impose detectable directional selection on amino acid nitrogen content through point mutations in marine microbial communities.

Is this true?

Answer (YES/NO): NO